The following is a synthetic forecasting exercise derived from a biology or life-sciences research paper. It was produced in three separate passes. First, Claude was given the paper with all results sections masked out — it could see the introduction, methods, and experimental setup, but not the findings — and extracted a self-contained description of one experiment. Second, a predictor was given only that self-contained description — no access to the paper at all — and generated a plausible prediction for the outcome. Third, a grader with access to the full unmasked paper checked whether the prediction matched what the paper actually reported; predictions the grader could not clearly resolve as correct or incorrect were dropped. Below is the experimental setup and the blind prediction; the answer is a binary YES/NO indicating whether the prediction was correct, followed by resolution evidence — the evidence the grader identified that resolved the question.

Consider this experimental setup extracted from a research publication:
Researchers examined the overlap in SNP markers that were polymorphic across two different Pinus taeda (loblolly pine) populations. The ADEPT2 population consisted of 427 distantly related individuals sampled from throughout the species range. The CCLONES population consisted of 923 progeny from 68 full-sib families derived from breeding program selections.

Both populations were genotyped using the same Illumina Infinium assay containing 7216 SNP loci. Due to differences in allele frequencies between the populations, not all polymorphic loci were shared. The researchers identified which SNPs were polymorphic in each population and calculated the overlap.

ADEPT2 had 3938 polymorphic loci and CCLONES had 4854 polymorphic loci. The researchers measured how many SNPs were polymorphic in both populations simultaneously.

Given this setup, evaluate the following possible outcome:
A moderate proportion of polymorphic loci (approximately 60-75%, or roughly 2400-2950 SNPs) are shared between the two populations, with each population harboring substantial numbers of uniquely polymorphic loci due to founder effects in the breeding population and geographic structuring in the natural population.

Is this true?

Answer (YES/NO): NO